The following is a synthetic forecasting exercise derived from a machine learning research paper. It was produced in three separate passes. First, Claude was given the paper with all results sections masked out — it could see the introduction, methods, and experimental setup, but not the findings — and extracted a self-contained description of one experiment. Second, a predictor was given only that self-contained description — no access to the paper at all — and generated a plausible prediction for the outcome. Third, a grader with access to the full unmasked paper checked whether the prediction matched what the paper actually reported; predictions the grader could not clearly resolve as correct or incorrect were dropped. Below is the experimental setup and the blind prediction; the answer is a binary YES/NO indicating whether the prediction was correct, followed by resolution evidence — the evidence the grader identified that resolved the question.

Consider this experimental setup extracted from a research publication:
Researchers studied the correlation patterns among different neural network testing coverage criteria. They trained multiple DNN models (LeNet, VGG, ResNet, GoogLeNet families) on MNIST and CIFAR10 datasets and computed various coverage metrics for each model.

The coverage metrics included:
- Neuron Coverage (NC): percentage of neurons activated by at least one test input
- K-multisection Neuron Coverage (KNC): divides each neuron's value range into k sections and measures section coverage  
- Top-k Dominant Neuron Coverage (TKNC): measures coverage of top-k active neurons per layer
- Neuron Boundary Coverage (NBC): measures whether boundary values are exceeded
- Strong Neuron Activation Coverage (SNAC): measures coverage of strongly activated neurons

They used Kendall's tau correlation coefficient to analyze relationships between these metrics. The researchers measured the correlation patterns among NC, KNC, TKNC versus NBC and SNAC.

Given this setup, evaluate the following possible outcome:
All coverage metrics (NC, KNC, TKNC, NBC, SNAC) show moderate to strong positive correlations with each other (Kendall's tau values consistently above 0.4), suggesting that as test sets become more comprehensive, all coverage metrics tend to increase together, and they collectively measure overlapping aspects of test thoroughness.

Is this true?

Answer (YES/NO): NO